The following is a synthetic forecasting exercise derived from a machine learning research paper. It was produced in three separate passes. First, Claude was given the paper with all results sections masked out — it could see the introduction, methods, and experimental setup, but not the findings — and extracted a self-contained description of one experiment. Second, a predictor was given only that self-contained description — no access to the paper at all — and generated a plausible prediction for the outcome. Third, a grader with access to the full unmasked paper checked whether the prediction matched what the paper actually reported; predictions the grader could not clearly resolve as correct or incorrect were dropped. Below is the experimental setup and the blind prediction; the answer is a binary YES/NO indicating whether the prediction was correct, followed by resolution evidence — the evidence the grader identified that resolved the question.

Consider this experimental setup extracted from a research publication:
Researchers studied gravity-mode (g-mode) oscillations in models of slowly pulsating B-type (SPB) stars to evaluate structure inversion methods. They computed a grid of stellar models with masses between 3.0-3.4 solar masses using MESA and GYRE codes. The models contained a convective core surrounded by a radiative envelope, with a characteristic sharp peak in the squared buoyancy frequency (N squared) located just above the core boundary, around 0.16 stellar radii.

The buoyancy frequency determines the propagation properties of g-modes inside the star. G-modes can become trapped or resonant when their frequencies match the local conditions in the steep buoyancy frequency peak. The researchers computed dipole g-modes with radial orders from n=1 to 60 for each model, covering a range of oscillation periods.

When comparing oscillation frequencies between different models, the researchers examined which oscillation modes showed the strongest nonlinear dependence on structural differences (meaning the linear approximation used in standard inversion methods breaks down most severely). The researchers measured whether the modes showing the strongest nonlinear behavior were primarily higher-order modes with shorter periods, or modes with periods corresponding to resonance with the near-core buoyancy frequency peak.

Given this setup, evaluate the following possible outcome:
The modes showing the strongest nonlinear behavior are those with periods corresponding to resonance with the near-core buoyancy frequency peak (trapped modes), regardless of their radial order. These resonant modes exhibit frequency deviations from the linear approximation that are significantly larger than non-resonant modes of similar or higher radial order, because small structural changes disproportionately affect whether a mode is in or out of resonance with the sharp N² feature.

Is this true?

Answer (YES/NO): YES